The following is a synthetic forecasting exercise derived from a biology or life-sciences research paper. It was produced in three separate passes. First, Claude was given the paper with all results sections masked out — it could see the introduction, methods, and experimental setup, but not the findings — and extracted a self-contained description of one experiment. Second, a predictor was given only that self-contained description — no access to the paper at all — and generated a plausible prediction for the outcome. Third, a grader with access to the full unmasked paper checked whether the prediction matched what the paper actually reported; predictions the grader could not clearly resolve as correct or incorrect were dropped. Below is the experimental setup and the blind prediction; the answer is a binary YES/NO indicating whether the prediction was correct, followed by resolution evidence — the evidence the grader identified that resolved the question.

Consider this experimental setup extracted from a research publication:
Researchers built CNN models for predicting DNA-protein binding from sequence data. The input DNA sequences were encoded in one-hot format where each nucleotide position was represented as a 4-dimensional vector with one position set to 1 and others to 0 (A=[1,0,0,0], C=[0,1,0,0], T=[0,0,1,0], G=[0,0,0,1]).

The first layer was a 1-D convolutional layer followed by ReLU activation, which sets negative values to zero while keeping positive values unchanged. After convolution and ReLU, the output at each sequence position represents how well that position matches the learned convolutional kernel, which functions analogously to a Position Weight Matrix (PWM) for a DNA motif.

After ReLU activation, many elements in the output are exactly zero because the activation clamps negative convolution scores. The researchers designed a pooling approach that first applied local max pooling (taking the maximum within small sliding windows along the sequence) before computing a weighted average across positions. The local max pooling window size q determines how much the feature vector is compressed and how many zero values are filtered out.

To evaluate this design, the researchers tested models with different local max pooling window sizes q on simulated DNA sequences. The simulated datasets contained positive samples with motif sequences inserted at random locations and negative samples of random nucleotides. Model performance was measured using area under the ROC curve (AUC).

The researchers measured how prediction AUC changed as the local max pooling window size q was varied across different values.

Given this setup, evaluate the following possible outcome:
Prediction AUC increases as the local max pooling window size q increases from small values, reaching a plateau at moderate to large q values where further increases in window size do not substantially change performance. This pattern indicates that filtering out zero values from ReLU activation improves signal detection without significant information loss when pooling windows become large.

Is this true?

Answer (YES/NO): NO